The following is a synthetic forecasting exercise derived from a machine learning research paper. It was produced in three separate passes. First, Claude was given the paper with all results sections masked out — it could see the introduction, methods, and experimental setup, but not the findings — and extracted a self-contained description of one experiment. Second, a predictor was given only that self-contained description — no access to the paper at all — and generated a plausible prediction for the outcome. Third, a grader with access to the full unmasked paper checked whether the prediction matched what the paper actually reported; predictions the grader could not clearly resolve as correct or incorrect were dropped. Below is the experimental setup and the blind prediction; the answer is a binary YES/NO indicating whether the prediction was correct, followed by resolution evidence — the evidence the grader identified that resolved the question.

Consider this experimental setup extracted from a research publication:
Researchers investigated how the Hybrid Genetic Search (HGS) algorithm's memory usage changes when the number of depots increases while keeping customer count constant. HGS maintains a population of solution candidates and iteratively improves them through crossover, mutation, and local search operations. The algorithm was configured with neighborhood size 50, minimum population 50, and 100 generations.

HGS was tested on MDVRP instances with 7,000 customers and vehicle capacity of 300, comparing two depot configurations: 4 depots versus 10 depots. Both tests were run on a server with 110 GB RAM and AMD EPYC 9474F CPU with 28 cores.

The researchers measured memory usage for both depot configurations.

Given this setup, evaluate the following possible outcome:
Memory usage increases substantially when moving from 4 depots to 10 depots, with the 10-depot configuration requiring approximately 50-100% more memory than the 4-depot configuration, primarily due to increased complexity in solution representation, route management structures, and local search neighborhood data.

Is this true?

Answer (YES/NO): NO